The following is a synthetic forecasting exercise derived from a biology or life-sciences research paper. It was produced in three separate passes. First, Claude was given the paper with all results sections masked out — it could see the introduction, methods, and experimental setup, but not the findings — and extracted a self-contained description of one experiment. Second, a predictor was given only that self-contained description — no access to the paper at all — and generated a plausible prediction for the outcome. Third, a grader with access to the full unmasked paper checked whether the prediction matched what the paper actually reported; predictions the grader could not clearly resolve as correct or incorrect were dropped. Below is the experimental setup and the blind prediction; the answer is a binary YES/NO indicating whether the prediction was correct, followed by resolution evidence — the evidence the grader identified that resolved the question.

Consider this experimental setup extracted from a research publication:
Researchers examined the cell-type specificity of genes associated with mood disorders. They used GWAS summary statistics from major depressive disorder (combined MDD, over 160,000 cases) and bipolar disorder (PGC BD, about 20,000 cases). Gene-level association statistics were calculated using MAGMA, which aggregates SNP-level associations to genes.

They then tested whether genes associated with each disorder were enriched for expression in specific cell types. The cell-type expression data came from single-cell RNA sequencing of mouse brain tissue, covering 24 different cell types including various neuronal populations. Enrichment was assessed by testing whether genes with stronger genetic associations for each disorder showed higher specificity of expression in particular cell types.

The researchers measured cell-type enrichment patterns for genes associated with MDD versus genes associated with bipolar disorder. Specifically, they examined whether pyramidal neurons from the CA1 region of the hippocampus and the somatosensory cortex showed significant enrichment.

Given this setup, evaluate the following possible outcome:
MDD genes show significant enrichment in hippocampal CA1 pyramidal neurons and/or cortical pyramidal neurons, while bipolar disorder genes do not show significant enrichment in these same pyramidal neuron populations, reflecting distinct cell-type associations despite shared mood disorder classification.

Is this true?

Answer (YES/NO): NO